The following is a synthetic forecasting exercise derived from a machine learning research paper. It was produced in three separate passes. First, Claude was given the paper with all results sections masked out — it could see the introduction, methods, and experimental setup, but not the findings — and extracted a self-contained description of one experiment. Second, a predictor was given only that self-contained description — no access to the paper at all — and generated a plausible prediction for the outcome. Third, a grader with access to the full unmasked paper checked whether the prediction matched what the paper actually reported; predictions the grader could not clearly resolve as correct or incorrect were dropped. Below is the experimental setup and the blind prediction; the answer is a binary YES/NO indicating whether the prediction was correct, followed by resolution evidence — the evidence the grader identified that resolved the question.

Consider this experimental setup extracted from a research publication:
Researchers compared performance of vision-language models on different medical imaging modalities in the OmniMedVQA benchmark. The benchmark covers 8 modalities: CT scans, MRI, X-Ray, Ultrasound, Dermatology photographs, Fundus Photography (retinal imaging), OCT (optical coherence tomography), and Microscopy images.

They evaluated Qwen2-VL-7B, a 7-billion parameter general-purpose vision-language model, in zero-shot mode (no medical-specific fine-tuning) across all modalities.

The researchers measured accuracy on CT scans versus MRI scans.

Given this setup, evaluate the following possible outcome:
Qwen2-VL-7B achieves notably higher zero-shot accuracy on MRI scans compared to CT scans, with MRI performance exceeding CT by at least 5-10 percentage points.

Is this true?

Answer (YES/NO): NO